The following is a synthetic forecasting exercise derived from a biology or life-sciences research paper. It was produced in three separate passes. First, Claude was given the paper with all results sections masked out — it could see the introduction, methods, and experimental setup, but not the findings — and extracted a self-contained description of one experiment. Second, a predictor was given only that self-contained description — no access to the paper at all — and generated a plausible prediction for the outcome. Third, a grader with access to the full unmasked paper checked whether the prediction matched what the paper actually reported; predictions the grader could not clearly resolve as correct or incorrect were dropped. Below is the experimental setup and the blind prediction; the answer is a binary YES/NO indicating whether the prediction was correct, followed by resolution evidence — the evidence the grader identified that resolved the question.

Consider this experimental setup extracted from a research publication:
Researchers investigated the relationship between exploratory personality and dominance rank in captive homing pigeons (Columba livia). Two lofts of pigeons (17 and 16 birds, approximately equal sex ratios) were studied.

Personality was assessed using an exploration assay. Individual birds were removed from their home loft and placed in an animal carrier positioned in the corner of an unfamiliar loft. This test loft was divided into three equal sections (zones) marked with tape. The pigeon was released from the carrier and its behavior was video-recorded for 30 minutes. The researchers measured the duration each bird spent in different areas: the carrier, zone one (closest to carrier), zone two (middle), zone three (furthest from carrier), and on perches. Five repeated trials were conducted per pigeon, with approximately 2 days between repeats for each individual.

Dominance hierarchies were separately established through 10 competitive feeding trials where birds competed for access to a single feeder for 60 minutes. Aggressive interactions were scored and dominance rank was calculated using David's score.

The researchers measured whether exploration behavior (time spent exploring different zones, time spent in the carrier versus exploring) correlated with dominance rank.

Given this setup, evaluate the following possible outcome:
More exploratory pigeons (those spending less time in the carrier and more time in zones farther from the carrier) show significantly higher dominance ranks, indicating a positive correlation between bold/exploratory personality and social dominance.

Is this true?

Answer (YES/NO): NO